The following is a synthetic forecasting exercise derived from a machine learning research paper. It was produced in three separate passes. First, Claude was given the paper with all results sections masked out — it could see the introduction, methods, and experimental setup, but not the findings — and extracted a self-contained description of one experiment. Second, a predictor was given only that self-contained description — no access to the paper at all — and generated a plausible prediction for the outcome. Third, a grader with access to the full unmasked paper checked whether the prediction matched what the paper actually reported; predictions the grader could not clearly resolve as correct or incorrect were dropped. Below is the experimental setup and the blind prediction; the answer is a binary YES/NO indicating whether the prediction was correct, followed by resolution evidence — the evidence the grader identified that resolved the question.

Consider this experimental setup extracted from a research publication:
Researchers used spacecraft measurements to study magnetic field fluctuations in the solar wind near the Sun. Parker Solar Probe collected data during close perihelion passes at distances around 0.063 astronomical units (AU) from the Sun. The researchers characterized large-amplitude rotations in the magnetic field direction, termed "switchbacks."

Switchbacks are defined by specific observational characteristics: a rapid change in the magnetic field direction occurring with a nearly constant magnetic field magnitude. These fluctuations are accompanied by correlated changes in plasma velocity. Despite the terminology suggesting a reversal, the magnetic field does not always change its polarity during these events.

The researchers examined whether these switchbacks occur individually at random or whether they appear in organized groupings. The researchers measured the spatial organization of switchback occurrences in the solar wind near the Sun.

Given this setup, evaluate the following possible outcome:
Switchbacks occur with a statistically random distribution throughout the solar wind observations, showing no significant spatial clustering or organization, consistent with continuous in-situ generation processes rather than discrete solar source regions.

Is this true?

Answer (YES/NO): NO